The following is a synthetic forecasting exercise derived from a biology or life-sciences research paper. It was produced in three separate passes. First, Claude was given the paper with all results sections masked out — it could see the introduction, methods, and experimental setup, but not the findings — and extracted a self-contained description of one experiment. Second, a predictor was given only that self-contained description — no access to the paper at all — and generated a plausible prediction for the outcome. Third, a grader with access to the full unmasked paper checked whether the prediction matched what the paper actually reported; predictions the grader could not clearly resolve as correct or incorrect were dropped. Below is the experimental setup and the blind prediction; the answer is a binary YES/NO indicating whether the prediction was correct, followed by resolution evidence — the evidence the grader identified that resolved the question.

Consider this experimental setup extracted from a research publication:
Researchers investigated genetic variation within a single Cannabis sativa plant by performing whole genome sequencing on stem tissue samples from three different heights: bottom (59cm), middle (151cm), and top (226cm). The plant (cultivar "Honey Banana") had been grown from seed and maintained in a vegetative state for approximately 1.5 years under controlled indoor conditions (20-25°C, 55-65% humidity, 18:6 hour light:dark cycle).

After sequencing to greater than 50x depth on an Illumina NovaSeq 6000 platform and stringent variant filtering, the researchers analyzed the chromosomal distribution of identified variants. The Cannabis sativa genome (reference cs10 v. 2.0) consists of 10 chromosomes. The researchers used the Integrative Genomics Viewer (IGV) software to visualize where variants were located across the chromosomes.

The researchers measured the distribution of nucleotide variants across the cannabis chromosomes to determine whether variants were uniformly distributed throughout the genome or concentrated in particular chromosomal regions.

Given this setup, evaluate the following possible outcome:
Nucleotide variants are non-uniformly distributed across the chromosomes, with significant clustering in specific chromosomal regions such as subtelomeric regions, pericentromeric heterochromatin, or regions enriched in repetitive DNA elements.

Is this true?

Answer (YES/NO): NO